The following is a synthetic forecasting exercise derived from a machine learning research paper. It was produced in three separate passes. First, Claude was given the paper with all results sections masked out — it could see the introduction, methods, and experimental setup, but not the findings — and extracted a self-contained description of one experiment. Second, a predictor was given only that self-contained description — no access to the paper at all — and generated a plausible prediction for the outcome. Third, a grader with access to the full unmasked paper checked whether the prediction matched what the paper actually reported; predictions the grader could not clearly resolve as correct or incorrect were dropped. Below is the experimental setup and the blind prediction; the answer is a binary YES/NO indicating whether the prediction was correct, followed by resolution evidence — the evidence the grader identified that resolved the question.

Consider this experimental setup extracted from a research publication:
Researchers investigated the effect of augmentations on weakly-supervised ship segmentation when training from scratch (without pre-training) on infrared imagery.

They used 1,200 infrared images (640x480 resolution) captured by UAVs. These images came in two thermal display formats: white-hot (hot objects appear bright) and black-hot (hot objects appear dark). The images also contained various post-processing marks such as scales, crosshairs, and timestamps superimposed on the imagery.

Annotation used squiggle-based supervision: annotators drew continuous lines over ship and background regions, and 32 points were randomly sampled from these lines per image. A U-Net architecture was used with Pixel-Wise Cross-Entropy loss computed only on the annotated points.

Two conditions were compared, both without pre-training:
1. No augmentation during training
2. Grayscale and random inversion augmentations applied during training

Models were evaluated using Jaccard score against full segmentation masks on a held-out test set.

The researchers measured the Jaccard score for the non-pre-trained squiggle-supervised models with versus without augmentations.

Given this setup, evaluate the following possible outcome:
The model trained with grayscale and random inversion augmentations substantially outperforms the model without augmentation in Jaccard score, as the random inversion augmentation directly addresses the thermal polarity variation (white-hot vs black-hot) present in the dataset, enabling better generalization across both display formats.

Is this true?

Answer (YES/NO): YES